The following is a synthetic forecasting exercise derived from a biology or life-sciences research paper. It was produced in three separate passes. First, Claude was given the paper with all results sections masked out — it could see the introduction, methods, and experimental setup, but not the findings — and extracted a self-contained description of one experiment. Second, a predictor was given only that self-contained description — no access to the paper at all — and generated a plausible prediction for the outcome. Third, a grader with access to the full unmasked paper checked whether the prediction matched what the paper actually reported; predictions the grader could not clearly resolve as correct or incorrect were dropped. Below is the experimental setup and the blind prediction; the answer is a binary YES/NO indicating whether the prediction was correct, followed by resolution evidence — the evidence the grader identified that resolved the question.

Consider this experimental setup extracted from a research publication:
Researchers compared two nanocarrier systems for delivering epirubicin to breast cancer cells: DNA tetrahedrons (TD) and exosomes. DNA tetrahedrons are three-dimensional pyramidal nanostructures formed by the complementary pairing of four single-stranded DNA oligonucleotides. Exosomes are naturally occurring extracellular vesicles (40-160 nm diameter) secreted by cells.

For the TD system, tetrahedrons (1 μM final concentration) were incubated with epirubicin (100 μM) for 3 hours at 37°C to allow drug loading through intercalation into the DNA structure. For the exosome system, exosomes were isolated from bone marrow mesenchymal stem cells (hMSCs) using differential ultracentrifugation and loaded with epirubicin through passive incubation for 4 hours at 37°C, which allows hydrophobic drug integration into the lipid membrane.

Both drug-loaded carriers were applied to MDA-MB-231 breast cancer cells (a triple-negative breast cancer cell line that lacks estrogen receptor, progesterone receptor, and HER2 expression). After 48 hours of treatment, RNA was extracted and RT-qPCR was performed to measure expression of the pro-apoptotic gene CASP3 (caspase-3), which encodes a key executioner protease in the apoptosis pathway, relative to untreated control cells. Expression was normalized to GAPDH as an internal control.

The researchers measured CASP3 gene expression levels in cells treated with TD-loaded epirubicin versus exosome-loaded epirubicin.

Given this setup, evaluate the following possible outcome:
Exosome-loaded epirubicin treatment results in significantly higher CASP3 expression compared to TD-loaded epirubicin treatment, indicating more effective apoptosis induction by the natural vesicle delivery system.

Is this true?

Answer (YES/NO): NO